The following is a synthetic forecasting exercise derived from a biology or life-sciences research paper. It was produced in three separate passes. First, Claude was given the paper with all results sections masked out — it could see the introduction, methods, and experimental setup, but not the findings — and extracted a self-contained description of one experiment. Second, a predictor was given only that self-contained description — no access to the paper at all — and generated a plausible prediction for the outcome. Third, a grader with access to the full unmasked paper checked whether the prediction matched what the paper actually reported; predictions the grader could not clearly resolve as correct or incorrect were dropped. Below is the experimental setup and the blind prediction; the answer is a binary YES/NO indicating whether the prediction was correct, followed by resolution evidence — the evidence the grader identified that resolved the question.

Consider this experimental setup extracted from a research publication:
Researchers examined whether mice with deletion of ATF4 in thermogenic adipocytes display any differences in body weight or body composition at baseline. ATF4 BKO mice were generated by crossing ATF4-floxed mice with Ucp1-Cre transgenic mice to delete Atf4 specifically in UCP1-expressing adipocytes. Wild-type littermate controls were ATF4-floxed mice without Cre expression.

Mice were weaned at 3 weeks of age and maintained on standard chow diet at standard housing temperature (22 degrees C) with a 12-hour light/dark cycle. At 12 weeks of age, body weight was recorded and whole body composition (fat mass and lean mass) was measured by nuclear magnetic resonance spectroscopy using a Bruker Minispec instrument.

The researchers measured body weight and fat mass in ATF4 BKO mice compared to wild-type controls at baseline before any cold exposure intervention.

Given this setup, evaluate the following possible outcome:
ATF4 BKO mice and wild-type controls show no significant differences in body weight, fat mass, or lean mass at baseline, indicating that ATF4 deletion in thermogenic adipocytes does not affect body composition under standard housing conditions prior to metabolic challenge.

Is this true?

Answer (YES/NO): NO